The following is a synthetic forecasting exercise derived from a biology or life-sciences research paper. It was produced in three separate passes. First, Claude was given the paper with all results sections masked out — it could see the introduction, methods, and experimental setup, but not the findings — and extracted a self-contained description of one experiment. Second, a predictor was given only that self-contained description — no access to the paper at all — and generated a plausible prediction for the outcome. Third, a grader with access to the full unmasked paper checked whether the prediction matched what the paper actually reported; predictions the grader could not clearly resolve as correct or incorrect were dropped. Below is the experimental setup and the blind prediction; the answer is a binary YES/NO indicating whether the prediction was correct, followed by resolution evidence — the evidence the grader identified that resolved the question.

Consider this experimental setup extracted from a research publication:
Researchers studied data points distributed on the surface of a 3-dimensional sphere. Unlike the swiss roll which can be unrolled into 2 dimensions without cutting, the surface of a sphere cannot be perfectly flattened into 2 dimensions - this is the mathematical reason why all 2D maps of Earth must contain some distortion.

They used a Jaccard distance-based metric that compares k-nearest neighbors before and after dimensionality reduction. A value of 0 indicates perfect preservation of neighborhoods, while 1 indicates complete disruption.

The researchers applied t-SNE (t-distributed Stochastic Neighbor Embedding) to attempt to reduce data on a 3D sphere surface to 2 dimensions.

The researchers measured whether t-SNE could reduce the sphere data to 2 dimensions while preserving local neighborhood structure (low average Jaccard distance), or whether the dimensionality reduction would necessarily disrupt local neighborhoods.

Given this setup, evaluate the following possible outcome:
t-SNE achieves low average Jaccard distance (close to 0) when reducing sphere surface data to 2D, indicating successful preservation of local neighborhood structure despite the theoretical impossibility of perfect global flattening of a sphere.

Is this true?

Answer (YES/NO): NO